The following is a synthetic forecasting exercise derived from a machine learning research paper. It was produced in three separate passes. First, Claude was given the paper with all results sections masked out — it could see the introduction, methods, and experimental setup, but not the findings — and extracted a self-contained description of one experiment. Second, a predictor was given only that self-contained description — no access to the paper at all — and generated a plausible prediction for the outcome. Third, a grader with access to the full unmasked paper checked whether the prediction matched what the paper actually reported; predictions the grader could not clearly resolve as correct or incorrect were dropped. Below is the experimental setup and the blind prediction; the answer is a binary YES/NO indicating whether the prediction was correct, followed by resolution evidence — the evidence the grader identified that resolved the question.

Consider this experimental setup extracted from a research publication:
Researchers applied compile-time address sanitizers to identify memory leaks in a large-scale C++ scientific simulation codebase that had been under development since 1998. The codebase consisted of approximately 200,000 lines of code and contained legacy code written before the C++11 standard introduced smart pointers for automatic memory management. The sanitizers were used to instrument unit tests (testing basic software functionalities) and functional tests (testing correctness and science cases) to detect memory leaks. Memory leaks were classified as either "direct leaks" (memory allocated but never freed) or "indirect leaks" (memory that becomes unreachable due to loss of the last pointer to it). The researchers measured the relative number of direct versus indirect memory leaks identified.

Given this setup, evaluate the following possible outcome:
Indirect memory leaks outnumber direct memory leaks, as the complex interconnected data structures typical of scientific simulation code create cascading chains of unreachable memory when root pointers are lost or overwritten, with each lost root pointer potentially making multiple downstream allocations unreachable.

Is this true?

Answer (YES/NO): NO